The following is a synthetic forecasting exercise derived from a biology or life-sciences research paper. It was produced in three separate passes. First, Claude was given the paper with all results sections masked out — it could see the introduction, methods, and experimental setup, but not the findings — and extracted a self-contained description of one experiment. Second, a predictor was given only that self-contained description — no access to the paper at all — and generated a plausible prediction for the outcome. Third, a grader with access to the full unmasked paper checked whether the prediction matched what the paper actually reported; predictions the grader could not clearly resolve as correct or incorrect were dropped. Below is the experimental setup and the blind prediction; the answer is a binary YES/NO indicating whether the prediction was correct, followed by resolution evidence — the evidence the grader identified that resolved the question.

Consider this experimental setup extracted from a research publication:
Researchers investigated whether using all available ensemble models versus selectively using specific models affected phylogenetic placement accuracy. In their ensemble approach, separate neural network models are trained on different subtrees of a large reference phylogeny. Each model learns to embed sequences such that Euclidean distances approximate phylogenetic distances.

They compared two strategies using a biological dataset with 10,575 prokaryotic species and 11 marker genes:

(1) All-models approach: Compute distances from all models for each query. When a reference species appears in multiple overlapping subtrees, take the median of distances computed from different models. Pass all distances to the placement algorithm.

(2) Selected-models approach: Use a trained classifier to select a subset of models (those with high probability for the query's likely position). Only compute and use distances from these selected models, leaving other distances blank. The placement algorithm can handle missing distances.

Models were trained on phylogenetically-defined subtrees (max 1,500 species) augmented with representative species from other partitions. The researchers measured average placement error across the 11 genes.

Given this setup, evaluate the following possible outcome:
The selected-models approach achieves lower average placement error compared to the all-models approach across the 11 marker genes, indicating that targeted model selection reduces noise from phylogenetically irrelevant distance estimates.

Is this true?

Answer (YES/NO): YES